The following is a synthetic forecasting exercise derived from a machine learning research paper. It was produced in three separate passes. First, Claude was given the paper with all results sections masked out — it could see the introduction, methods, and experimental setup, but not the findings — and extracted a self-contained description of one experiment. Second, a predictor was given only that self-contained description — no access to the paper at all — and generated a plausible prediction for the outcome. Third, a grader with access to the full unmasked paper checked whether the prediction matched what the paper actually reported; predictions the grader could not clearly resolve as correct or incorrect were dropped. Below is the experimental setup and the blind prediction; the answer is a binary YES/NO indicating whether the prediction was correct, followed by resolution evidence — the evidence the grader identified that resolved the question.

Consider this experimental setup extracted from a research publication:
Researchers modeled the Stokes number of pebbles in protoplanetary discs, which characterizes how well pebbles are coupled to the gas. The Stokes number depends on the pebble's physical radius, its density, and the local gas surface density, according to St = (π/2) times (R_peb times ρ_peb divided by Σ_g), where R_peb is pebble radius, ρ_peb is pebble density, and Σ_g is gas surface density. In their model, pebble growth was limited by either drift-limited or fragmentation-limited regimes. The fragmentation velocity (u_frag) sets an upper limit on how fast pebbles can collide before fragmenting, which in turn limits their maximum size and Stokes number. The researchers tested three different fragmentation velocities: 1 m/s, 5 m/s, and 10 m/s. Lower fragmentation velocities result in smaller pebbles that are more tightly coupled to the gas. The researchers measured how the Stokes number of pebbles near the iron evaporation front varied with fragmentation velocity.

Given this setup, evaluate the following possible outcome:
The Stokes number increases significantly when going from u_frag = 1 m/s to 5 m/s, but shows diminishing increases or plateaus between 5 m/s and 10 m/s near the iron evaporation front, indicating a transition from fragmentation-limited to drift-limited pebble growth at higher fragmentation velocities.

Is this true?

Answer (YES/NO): NO